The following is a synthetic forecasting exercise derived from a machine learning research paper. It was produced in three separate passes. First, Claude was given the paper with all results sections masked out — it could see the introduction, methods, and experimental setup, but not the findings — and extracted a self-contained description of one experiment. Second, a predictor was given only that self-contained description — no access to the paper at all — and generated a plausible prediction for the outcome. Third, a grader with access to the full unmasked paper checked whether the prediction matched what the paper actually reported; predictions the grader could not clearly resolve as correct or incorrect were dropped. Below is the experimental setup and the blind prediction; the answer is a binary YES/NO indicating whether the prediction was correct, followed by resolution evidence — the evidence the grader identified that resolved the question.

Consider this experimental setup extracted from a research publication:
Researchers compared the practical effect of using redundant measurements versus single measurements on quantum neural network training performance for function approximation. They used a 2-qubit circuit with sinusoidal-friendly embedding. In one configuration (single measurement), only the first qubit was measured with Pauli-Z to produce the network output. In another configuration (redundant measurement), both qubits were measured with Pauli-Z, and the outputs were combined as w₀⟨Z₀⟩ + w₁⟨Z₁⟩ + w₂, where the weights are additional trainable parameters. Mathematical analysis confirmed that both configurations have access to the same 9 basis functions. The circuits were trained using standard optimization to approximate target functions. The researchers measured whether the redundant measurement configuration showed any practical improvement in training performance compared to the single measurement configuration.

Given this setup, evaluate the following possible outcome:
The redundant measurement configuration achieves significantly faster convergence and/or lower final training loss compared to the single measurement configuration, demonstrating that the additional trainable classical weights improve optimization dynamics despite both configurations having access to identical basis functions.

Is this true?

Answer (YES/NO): YES